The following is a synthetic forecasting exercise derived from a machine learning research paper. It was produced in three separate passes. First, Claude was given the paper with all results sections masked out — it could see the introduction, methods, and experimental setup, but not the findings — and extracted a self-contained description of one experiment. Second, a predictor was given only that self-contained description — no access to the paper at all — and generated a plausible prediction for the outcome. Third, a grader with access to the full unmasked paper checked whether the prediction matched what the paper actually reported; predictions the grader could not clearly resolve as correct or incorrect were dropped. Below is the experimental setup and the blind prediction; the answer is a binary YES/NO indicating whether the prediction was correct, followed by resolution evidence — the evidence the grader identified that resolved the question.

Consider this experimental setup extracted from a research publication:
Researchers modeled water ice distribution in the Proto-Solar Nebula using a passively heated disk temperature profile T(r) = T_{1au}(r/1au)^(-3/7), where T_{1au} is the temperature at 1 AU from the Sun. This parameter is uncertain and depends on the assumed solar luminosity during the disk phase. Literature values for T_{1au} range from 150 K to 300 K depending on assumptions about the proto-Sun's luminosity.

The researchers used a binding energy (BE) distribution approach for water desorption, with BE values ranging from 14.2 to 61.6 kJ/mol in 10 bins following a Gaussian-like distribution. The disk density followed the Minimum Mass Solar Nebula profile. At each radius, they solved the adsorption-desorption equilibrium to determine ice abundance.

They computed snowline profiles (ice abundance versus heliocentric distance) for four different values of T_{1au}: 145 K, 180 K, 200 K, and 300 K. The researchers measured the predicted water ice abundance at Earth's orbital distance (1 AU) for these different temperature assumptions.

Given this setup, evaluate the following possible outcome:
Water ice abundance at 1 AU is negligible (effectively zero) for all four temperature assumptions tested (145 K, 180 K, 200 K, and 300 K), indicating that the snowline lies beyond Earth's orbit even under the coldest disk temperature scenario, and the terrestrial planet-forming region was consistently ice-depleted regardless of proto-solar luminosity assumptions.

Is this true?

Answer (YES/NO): NO